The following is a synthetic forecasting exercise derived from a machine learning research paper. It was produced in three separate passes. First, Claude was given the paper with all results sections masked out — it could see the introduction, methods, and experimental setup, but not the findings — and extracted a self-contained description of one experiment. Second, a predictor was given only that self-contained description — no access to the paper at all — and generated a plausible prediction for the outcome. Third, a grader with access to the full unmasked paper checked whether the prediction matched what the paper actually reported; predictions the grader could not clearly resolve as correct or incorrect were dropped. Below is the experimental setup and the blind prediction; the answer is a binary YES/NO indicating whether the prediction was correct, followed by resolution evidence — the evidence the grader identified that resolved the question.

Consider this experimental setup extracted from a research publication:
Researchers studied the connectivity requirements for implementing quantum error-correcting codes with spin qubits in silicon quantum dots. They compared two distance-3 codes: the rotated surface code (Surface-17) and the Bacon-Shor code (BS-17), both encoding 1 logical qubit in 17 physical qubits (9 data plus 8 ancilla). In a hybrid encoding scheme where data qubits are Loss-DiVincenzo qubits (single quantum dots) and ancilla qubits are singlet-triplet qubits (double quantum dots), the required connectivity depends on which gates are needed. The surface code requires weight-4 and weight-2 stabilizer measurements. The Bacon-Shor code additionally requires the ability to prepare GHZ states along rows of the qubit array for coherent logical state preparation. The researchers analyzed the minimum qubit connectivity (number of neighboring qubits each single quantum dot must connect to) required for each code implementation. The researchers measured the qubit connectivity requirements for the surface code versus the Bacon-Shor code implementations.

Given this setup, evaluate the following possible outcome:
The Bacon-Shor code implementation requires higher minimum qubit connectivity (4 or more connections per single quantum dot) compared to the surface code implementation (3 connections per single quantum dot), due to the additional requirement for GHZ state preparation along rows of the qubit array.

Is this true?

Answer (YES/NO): NO